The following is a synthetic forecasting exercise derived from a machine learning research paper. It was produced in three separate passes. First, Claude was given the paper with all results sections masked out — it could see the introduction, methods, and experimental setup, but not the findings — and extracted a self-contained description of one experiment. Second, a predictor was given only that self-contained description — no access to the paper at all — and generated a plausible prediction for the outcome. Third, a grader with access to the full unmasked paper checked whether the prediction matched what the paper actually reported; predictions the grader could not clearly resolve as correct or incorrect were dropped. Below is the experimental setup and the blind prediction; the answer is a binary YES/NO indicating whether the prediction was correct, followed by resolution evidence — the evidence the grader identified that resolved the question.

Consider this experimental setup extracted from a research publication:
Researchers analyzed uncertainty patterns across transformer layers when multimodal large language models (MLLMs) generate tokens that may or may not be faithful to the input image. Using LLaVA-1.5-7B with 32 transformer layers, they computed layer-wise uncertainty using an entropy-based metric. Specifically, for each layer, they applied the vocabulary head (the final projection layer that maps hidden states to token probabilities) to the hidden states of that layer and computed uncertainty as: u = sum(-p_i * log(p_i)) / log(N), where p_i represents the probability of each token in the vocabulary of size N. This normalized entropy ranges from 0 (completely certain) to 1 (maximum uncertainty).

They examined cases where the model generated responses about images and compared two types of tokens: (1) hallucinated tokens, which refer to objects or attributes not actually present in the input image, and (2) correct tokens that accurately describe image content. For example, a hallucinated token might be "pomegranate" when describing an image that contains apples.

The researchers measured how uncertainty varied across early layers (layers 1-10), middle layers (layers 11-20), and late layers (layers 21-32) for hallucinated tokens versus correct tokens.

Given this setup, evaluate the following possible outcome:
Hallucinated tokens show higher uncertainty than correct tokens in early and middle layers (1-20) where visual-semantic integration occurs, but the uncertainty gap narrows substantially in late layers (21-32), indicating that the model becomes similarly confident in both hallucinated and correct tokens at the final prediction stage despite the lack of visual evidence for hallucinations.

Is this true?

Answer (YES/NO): NO